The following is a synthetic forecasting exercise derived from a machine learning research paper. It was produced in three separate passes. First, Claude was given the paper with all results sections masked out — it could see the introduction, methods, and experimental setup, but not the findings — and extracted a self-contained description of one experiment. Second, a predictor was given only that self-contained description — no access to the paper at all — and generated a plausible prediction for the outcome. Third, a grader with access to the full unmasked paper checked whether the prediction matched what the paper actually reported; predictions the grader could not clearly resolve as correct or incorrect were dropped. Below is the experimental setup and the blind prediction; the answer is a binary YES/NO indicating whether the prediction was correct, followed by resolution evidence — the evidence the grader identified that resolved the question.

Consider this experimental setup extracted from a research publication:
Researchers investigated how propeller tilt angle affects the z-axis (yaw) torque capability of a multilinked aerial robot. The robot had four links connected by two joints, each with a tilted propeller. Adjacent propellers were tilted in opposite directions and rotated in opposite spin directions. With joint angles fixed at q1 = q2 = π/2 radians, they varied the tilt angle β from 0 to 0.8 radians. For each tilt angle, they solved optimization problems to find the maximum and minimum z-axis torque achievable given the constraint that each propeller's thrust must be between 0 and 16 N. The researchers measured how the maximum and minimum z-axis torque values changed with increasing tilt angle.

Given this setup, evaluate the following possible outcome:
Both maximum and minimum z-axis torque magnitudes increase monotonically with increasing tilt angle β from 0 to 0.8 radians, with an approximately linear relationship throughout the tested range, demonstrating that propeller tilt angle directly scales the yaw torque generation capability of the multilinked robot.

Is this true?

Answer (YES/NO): NO